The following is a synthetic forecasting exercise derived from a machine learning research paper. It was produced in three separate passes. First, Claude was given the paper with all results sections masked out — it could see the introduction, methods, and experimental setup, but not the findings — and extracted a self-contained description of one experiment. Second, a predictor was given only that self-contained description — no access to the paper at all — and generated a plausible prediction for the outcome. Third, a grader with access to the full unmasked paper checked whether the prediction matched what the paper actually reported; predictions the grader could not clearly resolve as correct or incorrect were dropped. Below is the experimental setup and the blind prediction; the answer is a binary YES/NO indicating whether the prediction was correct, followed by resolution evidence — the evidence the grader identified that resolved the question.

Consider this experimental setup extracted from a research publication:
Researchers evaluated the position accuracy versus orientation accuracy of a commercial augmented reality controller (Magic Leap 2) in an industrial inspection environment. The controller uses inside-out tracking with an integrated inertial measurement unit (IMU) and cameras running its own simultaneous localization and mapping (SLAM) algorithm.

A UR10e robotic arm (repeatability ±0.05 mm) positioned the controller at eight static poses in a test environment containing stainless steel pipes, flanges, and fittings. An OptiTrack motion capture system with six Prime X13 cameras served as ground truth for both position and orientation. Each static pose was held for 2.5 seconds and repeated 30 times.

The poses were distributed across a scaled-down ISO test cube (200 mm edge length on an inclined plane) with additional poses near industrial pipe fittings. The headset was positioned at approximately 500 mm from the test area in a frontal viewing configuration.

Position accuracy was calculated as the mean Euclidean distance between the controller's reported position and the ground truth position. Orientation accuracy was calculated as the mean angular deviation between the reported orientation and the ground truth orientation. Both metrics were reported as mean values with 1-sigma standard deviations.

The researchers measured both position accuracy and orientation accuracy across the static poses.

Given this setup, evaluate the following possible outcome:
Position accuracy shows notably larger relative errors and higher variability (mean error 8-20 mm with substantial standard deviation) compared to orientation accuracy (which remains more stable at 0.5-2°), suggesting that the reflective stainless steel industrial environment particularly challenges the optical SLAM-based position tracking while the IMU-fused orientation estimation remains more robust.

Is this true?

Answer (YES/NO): NO